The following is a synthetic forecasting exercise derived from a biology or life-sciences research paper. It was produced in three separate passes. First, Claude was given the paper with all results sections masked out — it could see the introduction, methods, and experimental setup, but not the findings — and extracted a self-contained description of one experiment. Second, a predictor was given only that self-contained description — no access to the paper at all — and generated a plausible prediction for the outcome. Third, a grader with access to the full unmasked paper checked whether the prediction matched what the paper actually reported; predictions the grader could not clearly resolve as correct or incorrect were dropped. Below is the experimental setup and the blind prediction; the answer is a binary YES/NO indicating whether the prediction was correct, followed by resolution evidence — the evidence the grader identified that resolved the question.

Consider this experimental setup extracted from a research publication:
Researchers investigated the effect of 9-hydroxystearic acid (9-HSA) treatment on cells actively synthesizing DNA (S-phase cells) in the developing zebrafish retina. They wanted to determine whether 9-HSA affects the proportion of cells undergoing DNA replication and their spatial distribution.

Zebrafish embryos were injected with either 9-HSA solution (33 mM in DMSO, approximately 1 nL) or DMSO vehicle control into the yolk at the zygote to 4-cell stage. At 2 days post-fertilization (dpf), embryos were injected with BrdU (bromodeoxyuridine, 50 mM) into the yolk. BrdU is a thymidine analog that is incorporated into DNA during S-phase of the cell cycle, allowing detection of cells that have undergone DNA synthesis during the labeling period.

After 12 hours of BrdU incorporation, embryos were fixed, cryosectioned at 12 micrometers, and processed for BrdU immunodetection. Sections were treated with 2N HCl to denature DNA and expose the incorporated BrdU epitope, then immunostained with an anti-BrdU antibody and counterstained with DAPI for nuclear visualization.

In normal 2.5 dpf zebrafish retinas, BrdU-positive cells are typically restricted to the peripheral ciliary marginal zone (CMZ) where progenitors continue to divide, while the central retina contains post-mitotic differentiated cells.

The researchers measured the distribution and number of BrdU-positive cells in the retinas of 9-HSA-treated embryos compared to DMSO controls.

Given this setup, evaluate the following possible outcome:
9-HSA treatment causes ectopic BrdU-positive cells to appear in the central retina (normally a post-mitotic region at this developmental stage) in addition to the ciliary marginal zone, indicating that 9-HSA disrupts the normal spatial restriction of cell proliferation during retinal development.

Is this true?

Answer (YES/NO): YES